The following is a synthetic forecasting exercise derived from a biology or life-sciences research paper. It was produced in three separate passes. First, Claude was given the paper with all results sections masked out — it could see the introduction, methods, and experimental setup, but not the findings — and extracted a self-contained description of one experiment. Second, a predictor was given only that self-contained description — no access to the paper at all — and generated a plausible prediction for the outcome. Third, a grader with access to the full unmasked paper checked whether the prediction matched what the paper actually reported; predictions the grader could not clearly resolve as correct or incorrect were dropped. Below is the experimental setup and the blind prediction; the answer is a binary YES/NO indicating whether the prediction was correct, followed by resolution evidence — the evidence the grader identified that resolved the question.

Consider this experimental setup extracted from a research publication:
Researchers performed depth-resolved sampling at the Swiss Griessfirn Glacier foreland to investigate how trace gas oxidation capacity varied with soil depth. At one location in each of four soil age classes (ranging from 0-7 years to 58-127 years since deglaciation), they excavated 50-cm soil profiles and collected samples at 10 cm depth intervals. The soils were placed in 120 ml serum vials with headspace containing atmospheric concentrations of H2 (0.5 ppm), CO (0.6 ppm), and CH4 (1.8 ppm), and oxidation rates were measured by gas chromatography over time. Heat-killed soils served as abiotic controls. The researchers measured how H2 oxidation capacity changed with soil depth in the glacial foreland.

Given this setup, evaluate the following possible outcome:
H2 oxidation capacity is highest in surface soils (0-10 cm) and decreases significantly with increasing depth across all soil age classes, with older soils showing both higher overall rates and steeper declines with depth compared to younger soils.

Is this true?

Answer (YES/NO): NO